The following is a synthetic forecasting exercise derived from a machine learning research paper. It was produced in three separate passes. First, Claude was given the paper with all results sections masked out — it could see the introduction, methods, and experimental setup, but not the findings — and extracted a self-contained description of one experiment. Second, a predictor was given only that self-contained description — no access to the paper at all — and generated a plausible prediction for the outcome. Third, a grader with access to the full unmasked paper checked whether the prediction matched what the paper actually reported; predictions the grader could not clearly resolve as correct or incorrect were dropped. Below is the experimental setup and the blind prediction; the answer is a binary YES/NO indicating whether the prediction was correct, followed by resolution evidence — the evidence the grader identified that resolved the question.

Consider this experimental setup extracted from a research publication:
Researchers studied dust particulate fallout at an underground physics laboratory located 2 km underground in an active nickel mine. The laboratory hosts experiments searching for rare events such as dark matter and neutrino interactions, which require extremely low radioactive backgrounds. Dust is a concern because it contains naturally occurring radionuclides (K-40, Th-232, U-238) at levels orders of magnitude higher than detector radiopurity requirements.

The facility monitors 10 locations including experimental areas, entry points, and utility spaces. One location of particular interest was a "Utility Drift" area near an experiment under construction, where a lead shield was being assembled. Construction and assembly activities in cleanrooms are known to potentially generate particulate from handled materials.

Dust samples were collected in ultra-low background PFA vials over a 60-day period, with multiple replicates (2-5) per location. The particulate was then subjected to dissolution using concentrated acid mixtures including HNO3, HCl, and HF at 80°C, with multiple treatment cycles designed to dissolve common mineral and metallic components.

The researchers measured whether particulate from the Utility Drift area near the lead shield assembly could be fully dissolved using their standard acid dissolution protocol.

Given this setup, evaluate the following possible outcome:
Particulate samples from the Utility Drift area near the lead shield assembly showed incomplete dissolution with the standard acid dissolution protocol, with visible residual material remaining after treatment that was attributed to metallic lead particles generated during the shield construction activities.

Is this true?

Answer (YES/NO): NO